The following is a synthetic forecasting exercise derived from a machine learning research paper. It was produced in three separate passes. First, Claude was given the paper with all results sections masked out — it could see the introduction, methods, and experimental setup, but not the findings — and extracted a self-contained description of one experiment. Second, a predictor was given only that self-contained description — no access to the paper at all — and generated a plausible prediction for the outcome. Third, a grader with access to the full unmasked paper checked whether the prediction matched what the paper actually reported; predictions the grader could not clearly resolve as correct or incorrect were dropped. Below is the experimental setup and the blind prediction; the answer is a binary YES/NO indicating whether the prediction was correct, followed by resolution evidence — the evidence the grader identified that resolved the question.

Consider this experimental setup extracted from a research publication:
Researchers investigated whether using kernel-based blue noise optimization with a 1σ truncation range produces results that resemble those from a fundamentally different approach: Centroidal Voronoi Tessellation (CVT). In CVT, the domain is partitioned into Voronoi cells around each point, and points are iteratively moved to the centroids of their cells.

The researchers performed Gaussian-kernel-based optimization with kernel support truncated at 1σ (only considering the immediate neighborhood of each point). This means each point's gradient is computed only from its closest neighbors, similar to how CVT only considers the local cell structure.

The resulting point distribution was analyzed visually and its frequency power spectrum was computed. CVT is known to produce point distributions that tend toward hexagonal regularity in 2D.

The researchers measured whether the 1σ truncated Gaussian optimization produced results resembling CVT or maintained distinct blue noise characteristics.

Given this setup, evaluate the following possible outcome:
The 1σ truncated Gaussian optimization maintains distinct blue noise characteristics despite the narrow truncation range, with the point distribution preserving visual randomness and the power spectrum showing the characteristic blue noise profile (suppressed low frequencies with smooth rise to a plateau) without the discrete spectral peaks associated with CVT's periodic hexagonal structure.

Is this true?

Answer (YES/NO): NO